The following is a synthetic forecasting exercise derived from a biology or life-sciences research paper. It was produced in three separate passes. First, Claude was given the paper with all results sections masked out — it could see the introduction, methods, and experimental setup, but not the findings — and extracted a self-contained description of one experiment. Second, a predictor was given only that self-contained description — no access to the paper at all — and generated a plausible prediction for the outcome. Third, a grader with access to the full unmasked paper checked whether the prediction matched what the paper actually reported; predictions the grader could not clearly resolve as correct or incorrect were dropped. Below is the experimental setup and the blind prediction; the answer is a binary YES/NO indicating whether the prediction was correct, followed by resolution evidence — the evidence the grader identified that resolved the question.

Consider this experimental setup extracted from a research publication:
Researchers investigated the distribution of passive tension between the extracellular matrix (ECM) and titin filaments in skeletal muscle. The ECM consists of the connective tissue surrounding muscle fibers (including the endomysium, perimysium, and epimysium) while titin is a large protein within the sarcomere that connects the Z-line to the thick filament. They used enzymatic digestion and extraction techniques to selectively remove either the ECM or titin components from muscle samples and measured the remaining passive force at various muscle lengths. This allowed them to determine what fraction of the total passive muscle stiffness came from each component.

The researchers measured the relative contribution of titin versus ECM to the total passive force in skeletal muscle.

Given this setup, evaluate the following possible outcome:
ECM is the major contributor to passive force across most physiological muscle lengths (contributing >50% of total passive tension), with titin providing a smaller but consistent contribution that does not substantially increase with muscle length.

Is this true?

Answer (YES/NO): YES